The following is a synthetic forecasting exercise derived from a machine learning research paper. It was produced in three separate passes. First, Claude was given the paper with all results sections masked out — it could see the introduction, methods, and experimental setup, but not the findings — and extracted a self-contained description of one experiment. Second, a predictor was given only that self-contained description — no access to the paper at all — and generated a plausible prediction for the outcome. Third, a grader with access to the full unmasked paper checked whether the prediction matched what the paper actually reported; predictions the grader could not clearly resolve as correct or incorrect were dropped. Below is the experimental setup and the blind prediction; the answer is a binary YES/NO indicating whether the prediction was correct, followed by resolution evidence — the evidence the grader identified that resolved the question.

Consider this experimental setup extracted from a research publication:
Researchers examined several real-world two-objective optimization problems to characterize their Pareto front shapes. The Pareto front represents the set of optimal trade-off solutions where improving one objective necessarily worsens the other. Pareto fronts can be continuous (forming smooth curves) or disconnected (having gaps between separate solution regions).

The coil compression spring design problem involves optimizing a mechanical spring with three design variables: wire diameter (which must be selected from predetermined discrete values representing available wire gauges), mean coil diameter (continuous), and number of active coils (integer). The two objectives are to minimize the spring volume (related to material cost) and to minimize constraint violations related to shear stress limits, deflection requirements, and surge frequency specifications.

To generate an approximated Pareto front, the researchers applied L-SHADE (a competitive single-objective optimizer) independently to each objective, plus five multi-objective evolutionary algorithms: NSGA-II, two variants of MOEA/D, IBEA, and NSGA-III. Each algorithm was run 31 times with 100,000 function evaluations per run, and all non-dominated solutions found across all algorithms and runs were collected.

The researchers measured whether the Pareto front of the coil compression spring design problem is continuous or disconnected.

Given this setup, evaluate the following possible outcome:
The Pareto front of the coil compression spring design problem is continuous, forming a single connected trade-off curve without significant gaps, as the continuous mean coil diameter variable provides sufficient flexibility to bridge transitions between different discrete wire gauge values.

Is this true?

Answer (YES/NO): NO